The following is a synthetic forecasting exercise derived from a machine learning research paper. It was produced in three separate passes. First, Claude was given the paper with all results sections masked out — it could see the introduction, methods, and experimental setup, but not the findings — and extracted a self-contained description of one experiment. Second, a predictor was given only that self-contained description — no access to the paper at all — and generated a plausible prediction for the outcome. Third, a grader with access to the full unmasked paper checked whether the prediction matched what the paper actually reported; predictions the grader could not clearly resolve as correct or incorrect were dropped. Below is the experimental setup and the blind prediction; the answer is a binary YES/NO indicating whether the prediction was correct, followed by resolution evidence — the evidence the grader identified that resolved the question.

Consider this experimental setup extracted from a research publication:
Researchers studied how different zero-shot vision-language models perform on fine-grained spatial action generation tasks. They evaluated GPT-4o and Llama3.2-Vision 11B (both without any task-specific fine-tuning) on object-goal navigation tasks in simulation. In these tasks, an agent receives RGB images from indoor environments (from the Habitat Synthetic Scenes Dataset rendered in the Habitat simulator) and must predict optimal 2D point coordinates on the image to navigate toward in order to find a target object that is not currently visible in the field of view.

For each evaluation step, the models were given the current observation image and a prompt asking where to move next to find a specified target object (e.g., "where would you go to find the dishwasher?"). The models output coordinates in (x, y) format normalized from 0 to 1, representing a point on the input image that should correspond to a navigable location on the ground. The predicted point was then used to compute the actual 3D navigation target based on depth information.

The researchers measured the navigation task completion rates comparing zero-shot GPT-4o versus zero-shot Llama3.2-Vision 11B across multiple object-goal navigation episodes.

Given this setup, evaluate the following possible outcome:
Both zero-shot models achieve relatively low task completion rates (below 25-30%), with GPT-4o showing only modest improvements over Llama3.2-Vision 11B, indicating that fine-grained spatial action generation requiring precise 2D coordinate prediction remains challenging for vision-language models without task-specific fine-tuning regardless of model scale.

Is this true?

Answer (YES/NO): NO